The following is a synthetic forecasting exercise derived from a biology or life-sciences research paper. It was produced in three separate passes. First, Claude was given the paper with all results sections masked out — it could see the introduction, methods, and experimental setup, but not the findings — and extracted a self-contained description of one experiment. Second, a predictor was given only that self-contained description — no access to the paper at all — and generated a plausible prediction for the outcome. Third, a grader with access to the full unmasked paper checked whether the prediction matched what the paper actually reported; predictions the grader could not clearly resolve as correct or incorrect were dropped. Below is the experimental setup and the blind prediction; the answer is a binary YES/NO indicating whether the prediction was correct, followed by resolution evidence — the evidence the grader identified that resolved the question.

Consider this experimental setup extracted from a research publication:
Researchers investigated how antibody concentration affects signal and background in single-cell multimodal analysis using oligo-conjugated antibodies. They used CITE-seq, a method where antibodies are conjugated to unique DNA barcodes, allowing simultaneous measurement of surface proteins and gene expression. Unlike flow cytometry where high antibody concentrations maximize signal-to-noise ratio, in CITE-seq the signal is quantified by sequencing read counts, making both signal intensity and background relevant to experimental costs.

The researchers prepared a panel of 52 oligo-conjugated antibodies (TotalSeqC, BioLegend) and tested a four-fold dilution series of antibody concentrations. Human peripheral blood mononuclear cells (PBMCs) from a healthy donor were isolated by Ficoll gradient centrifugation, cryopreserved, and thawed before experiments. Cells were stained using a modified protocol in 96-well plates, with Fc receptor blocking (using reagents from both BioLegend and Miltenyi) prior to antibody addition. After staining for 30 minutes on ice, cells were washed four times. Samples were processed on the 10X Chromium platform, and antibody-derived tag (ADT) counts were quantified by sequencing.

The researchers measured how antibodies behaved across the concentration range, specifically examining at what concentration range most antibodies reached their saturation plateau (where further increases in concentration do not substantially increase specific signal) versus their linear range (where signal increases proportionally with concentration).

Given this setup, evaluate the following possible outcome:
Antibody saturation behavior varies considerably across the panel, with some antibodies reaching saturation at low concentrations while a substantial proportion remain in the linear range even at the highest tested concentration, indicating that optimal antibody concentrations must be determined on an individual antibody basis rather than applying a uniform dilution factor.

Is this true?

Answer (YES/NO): NO